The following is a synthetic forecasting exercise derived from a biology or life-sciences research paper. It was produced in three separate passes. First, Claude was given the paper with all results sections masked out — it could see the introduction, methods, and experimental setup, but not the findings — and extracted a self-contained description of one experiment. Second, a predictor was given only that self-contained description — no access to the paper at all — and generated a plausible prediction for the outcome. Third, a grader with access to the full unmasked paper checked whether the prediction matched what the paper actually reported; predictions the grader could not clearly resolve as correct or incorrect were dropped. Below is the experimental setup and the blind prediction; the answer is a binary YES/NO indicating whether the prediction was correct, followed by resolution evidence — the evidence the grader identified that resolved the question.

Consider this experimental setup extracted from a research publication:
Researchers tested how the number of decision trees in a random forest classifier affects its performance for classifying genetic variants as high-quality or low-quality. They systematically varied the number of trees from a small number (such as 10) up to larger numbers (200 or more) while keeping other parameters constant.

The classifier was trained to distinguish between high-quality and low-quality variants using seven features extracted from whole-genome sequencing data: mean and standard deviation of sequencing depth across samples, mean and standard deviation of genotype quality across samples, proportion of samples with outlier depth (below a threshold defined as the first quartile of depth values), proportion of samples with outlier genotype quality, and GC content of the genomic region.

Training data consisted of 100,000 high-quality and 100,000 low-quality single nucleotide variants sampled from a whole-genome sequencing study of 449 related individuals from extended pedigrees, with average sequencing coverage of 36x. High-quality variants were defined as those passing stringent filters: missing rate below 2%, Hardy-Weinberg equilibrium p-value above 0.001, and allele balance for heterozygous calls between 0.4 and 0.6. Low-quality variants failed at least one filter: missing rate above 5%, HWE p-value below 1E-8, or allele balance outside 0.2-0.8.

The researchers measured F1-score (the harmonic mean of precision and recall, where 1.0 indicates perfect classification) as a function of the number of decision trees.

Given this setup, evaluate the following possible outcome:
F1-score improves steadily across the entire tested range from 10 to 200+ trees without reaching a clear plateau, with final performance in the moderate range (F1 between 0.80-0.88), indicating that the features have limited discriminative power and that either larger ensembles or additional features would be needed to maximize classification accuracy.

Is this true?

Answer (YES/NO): NO